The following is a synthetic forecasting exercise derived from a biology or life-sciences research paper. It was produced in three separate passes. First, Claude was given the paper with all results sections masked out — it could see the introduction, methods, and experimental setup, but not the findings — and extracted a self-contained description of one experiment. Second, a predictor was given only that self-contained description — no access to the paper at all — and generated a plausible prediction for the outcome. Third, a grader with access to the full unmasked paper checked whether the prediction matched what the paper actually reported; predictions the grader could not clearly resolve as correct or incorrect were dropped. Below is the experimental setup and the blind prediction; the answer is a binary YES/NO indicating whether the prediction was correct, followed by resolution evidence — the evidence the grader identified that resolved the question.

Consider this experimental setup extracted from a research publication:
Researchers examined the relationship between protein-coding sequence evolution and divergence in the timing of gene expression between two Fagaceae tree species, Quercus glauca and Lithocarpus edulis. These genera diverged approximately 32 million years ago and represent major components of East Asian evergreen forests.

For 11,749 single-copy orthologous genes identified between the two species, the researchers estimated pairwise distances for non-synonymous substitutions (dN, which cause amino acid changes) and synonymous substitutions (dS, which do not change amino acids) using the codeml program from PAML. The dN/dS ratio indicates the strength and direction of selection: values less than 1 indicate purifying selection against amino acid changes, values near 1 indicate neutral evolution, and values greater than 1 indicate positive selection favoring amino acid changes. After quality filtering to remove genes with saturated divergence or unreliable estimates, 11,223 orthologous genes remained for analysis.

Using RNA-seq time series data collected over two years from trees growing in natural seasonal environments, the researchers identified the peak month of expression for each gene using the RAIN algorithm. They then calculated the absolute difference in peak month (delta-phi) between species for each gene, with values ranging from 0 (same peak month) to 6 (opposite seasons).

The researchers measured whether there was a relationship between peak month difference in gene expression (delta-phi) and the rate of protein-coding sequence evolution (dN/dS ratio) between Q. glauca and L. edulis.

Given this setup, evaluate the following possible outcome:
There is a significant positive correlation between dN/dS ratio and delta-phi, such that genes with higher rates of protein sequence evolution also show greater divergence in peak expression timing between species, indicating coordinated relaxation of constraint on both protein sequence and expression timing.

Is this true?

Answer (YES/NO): YES